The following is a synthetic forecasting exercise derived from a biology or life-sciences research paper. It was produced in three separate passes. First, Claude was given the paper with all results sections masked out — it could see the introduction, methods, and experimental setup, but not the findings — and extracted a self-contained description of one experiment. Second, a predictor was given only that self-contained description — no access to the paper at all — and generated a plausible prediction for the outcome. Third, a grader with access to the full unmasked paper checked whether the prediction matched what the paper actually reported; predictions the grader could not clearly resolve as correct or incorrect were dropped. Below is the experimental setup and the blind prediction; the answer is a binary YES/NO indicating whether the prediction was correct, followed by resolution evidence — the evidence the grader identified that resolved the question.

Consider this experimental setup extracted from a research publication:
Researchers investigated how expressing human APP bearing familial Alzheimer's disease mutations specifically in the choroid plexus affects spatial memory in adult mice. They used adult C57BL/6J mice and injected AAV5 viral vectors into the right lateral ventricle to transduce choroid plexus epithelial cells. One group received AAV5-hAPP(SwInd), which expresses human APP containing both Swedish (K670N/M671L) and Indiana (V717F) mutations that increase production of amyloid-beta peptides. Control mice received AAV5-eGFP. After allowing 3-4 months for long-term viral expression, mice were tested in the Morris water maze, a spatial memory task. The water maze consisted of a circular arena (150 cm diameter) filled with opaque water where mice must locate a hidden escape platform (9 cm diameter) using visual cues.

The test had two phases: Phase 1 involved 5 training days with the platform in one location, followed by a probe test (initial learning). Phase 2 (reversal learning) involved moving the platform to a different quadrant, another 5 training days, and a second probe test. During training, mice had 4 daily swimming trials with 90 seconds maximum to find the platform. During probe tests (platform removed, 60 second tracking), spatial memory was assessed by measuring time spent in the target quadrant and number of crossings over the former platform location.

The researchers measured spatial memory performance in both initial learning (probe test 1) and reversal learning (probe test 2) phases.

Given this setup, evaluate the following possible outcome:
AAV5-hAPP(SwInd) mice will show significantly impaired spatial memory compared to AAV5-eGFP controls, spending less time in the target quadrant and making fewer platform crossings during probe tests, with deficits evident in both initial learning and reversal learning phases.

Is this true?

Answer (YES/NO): NO